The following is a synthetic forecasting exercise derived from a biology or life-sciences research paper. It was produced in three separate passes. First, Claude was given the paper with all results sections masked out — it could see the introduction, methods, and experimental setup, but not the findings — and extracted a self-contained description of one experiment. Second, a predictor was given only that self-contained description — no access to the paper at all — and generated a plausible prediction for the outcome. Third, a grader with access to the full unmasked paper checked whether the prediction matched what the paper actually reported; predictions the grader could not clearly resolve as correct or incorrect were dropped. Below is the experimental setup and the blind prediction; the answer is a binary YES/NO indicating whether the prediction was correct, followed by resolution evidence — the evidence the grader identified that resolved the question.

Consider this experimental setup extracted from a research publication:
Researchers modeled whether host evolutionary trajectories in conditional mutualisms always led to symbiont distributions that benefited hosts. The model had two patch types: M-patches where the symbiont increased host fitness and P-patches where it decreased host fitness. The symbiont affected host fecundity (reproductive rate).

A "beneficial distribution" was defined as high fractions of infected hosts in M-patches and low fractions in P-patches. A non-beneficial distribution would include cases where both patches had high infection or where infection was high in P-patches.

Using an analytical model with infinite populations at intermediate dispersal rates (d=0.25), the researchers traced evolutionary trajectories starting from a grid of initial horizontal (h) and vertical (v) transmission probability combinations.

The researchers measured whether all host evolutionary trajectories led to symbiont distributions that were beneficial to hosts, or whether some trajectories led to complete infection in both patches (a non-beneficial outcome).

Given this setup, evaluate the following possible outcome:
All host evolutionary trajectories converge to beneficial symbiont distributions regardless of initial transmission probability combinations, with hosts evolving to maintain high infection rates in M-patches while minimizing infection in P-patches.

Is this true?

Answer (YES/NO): NO